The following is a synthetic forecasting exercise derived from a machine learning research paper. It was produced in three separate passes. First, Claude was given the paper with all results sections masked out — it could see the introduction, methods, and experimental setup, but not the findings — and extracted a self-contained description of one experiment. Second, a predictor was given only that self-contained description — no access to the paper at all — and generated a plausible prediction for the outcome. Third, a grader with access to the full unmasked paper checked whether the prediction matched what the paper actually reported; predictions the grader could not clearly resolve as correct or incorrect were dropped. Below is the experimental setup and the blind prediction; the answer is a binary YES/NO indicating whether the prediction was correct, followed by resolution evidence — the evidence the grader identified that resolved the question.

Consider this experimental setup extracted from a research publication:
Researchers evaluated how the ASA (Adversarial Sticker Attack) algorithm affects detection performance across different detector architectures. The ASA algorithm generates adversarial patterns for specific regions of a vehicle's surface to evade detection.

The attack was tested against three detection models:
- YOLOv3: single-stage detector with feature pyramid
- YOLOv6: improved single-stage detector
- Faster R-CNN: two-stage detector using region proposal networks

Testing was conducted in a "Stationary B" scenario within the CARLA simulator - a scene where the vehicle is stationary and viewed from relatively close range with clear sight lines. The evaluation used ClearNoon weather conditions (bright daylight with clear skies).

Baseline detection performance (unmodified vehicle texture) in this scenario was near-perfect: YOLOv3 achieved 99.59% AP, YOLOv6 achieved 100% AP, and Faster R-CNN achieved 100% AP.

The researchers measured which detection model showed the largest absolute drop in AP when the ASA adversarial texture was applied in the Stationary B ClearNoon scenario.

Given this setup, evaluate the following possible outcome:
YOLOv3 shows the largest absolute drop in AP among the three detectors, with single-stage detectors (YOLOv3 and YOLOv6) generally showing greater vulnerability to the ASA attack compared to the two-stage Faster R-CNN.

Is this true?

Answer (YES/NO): YES